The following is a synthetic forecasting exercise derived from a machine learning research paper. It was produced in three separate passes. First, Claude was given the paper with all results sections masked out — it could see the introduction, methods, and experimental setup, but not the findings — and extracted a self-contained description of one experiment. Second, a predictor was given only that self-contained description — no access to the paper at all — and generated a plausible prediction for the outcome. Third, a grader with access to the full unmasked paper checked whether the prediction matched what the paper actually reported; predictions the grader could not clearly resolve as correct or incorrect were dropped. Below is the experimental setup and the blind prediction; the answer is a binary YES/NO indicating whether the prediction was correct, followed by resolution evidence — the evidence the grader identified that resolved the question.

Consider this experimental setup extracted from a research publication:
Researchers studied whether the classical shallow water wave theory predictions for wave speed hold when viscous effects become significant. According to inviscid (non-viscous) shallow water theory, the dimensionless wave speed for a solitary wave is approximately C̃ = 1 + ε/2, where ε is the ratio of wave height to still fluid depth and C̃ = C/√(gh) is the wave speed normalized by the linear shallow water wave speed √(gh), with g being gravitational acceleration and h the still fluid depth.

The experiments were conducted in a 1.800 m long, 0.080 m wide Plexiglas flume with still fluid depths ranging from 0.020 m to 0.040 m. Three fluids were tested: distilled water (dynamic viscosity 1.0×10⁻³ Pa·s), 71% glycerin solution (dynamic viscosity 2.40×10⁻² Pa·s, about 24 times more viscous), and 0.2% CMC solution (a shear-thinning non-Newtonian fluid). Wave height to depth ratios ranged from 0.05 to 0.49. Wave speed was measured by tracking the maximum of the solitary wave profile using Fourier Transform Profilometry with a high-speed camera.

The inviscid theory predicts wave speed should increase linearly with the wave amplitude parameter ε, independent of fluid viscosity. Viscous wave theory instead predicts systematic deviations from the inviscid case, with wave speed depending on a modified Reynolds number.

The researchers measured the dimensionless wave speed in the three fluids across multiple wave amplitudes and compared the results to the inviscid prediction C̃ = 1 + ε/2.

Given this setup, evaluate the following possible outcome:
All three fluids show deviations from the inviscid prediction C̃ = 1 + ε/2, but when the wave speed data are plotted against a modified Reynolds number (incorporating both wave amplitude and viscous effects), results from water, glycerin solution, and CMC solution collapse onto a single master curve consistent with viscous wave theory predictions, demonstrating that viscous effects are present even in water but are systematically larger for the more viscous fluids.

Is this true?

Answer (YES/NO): NO